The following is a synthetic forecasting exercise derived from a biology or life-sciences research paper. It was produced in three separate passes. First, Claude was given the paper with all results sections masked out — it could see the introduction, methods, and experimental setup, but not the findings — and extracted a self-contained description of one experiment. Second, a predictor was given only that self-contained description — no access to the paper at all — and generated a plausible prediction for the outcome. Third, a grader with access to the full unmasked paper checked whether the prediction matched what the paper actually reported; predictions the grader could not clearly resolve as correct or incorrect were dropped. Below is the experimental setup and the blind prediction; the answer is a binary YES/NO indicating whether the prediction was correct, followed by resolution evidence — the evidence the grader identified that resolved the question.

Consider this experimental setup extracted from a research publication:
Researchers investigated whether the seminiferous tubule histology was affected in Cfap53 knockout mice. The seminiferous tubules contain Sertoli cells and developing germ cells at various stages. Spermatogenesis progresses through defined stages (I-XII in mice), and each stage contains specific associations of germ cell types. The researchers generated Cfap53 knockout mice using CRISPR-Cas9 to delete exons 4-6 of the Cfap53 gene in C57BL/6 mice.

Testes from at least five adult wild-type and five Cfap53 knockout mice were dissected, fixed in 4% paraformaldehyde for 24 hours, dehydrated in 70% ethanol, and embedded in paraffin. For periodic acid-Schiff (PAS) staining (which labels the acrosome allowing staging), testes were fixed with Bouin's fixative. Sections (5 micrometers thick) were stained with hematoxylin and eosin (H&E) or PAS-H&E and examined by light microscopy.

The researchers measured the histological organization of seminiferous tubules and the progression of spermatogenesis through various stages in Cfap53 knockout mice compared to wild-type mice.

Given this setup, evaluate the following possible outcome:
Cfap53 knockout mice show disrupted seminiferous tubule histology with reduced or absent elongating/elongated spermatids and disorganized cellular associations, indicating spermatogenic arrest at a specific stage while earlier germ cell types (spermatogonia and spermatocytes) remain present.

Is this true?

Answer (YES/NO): NO